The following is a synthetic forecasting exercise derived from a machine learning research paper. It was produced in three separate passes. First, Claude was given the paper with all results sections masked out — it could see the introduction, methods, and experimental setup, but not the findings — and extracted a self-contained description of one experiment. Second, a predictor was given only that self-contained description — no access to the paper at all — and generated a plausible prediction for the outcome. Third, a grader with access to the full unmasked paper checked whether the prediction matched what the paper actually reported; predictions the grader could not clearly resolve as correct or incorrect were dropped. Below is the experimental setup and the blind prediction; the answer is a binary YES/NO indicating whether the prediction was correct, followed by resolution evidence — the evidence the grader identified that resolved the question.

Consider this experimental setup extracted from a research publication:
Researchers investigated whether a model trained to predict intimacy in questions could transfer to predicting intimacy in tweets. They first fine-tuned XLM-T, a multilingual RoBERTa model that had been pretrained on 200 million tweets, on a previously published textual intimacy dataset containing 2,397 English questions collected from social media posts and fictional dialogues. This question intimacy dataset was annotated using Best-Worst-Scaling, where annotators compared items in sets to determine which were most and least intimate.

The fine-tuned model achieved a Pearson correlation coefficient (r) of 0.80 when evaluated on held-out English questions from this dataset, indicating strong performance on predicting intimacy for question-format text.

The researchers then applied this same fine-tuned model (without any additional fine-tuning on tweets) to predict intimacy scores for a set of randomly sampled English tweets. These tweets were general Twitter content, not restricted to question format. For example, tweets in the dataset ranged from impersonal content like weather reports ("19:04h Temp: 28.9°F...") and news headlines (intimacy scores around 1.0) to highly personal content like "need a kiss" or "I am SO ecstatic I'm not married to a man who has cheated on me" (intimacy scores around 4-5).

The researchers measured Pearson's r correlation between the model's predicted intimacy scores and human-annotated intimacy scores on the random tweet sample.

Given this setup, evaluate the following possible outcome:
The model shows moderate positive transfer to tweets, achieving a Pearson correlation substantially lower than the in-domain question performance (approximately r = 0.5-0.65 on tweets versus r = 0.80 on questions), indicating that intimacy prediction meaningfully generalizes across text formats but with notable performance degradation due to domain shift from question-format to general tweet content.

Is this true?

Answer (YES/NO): NO